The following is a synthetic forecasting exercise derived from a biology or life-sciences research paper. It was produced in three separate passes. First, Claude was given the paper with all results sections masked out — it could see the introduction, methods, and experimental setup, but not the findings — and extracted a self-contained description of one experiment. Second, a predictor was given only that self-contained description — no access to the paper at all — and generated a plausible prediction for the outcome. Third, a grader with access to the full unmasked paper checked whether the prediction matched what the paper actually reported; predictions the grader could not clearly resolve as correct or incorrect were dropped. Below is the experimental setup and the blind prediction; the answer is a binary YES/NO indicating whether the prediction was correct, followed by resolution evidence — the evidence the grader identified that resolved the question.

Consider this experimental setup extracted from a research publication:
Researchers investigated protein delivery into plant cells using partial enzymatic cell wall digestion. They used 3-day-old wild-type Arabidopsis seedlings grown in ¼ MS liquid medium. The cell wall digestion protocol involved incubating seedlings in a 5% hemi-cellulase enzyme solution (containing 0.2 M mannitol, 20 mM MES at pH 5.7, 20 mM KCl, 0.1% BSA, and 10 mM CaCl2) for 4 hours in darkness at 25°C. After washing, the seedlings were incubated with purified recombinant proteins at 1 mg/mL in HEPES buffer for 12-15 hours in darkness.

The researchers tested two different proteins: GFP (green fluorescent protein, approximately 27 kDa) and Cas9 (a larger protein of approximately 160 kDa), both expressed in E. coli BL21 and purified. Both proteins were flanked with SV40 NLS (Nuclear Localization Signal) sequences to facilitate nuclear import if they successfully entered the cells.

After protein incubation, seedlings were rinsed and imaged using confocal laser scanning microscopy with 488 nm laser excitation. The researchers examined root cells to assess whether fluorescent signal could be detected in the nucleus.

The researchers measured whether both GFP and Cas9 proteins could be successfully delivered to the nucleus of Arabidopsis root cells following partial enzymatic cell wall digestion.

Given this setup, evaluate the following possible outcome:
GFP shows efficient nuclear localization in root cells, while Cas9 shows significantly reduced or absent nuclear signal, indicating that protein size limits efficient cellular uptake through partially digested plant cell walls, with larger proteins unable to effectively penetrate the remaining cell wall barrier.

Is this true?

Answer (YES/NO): YES